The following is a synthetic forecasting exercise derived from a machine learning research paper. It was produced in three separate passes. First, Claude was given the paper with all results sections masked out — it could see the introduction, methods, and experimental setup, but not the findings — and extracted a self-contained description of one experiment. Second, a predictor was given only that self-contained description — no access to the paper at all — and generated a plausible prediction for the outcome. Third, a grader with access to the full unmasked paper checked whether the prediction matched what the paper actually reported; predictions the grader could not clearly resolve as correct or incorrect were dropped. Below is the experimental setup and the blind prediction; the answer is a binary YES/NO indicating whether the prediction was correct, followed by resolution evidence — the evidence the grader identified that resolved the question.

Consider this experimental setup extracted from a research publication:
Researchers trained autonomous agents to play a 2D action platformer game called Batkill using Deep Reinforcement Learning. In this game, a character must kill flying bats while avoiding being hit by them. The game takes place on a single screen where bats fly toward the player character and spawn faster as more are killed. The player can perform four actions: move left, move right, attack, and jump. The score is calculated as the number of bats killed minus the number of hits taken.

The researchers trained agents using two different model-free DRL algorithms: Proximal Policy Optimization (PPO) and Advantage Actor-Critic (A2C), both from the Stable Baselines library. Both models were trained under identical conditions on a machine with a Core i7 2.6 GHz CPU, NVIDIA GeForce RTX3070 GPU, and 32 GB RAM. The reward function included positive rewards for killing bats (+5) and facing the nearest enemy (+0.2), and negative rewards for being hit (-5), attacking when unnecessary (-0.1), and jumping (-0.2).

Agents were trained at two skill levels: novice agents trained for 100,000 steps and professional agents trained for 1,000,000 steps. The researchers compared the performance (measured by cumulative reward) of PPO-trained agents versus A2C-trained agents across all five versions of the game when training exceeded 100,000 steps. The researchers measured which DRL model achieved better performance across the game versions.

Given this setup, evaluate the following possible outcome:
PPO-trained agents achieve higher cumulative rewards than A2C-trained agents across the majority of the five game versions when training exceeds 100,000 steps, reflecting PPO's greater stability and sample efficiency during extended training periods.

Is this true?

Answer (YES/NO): YES